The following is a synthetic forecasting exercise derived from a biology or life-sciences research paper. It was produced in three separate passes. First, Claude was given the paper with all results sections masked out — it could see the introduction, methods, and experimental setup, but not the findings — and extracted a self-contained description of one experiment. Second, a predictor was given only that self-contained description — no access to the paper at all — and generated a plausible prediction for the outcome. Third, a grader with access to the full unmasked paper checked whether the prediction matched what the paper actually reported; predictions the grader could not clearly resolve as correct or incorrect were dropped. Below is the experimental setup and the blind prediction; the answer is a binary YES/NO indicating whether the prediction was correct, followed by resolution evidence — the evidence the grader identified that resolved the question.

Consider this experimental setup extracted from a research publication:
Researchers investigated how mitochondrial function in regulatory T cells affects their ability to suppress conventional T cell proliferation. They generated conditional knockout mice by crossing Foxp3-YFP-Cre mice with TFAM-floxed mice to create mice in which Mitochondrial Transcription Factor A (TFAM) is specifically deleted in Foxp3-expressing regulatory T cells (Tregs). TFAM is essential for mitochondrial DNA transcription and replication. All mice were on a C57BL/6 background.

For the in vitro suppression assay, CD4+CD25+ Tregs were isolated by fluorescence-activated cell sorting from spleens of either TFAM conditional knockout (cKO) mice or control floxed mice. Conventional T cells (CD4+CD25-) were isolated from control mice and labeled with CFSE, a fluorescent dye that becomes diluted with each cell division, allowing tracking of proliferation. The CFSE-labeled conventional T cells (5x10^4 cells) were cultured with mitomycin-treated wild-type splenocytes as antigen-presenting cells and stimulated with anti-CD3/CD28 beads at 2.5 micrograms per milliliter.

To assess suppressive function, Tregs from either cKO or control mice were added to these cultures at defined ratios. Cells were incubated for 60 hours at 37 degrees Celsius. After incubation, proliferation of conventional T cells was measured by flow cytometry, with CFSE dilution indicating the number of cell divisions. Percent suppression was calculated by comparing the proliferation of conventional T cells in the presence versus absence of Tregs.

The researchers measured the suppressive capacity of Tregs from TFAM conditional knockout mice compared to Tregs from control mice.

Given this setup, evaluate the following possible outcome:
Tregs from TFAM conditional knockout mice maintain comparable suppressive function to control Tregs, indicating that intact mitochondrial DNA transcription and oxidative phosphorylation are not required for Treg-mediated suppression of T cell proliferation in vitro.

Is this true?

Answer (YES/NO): NO